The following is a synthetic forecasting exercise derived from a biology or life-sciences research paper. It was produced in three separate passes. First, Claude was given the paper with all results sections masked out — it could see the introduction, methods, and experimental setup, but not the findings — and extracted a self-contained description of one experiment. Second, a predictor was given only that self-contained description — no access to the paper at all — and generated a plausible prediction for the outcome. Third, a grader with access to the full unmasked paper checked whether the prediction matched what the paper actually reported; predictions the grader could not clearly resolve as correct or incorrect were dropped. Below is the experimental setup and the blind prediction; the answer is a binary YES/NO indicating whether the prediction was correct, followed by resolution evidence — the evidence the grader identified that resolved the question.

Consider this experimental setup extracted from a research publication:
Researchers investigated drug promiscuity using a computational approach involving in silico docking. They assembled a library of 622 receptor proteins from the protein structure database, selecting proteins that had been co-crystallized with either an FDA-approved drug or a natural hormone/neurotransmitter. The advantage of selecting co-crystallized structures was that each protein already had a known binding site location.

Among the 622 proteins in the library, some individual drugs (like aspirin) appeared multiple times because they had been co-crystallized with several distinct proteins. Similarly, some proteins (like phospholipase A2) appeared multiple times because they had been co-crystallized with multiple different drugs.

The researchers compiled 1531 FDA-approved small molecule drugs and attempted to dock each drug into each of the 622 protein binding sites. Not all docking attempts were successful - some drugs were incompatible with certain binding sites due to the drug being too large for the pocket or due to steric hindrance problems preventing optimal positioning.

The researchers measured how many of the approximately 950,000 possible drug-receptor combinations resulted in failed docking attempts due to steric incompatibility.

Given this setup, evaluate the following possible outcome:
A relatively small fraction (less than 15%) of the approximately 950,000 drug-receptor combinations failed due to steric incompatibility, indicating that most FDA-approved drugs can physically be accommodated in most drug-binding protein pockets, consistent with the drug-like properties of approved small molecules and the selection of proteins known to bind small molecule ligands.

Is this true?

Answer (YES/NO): NO